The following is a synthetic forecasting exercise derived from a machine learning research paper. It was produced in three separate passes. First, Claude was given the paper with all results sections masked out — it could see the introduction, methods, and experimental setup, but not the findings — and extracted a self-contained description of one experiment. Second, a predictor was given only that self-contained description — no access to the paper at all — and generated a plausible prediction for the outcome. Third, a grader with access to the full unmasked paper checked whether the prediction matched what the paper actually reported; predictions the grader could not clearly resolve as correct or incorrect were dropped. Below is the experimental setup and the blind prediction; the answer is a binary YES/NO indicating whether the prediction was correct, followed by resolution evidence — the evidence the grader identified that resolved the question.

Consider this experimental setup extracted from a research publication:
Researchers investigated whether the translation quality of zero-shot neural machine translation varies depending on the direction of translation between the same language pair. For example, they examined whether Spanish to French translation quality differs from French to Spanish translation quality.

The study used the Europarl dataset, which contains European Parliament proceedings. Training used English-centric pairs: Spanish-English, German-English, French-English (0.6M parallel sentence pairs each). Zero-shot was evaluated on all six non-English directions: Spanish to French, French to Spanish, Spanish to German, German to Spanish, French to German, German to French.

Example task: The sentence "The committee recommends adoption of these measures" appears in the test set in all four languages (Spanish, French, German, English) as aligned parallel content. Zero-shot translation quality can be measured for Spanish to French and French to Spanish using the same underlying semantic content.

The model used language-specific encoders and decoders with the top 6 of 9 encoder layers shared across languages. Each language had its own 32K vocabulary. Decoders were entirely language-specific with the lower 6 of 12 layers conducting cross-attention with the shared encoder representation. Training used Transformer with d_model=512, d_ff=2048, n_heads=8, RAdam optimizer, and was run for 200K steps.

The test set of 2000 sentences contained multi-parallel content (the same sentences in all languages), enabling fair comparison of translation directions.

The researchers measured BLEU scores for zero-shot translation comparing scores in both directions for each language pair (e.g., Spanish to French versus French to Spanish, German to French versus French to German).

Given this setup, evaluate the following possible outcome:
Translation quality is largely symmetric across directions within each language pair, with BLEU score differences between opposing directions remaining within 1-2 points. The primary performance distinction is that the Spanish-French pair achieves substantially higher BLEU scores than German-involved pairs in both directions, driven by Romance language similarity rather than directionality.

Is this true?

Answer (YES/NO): NO